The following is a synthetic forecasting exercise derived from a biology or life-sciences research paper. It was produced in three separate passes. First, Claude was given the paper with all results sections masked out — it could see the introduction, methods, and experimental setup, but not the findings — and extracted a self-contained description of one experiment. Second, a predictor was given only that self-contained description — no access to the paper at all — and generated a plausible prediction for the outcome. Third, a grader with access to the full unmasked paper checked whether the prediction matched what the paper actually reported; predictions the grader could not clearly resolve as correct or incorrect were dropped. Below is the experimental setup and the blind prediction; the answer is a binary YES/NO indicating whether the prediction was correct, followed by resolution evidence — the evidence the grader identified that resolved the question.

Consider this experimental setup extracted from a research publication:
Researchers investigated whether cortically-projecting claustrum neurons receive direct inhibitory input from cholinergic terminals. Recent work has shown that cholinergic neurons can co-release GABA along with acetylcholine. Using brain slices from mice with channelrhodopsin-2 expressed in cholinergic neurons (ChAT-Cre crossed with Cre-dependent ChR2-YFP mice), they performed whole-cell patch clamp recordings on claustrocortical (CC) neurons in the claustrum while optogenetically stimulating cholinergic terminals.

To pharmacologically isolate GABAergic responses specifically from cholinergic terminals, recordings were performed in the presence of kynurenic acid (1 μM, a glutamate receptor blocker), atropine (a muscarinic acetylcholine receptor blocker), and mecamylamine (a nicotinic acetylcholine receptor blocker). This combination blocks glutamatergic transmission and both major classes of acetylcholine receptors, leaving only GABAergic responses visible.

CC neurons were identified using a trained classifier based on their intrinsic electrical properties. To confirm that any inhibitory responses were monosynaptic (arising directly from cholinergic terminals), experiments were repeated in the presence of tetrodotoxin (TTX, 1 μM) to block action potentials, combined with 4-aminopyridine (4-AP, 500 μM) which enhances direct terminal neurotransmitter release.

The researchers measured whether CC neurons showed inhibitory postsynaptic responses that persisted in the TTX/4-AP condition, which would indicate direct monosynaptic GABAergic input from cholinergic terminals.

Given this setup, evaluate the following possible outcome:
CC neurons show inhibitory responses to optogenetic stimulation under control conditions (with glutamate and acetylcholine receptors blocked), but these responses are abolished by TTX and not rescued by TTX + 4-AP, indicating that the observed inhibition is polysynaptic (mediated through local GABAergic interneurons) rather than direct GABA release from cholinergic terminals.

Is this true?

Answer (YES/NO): NO